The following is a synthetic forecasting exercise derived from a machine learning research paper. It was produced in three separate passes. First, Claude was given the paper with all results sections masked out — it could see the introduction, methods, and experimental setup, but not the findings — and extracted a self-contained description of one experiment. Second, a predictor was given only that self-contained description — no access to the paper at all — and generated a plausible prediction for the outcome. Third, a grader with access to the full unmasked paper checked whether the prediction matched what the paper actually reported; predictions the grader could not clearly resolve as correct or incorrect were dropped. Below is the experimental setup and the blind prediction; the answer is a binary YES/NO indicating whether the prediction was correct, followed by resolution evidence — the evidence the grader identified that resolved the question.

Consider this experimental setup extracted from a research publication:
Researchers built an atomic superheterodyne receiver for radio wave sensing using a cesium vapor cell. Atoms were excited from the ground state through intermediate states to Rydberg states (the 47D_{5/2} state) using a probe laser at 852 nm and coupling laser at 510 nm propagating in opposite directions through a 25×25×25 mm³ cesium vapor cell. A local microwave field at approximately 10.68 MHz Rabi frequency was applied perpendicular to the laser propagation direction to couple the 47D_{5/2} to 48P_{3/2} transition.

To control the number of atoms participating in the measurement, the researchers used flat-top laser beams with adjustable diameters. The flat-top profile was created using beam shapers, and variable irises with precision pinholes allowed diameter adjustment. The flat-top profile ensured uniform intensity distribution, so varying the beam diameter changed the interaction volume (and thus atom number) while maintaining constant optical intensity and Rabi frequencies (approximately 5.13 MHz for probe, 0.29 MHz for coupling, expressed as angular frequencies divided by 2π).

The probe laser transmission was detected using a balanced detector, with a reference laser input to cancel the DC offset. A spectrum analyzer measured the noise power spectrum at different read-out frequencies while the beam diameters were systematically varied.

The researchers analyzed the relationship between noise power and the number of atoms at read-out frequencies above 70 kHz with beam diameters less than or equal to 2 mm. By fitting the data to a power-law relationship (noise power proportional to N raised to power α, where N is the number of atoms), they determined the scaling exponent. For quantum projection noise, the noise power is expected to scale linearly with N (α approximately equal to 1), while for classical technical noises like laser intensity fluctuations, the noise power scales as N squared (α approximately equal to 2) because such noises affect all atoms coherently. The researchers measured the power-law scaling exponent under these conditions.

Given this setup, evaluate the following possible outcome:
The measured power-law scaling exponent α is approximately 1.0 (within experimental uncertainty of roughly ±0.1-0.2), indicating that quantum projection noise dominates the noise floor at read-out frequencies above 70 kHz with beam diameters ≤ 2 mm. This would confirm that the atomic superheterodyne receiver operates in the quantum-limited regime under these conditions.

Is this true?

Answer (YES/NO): YES